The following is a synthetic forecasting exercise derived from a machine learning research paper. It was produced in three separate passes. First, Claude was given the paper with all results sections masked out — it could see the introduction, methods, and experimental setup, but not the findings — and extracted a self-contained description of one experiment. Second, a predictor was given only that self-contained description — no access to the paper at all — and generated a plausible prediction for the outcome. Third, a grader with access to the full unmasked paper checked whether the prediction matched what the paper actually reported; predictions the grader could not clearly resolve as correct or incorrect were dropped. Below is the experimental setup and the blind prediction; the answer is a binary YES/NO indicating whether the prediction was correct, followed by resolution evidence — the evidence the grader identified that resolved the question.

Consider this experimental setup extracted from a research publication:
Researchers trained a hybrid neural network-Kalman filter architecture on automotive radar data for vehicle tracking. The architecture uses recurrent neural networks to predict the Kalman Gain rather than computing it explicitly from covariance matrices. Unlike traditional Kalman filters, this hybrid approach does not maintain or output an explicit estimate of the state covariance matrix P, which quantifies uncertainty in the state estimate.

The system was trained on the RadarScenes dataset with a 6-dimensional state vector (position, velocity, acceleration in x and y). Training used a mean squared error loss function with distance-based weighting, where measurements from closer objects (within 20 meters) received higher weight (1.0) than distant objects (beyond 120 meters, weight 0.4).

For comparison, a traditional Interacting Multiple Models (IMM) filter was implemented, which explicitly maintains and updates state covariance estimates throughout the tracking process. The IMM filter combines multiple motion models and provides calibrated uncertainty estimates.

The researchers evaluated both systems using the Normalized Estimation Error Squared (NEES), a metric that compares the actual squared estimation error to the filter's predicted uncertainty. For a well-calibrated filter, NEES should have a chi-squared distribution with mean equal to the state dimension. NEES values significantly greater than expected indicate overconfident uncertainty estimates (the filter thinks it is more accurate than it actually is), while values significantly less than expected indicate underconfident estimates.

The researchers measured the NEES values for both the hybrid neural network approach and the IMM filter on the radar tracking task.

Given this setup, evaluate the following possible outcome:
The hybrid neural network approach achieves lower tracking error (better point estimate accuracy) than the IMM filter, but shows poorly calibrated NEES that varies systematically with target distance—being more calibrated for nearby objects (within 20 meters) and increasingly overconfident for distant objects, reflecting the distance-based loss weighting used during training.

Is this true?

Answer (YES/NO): NO